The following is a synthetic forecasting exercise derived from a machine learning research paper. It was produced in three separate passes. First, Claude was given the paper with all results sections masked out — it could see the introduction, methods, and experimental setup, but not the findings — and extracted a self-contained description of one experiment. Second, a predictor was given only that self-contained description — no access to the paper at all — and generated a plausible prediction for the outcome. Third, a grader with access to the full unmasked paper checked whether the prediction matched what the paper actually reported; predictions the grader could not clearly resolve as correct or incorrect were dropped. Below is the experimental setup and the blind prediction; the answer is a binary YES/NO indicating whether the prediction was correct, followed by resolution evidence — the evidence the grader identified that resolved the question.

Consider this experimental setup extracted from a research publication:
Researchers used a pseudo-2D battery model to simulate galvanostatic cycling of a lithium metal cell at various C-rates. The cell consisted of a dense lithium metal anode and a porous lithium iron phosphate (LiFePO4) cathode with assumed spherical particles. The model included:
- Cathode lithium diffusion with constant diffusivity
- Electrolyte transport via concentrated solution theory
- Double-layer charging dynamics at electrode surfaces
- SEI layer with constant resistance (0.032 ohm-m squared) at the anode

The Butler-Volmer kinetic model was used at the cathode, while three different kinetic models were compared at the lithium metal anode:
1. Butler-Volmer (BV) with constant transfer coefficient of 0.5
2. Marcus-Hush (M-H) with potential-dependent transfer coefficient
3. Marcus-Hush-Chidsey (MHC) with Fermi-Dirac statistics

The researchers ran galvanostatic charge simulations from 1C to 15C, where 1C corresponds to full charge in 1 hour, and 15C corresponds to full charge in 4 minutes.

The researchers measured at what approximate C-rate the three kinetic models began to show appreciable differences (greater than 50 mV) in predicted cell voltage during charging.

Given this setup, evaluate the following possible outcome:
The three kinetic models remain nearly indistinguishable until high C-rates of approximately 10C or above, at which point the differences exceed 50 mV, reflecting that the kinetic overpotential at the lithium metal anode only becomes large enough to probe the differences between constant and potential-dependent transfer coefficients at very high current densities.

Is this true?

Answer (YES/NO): NO